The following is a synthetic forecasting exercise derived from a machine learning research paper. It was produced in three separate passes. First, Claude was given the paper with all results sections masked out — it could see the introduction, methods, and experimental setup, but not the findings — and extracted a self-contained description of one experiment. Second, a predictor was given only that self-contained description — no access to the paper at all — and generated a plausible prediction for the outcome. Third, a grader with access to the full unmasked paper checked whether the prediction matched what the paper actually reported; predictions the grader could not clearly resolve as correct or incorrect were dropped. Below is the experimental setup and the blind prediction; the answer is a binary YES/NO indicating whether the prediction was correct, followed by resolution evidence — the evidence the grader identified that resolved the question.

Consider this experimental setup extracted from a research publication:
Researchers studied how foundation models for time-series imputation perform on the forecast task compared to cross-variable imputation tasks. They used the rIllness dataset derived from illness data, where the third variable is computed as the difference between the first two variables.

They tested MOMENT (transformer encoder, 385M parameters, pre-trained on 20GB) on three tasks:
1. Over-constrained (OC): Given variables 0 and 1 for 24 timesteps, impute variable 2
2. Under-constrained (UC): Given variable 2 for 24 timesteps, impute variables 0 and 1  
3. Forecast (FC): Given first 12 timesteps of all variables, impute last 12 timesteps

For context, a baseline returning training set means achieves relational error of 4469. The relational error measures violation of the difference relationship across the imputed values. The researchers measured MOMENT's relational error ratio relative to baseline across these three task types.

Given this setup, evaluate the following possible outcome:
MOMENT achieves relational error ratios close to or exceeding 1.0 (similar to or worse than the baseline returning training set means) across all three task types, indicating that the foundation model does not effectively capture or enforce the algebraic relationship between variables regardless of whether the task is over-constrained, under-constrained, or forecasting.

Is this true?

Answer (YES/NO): NO